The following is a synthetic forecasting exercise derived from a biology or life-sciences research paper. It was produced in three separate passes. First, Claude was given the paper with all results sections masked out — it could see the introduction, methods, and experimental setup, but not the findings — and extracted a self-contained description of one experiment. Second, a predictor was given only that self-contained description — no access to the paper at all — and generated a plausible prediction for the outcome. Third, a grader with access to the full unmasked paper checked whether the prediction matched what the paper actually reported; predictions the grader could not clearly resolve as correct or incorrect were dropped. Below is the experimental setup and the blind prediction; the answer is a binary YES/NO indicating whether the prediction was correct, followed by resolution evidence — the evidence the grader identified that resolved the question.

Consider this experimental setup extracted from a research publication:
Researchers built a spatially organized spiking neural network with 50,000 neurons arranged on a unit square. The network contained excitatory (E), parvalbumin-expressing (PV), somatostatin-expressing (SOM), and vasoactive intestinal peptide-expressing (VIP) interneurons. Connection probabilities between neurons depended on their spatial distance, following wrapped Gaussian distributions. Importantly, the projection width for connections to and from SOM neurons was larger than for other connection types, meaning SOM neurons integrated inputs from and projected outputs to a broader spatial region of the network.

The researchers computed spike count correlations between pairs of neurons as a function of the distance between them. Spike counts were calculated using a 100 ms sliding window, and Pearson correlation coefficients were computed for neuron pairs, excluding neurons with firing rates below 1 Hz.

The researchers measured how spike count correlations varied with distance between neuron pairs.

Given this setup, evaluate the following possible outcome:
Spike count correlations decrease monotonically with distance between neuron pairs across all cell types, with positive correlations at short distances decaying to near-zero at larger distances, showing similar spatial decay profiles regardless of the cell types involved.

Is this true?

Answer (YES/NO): NO